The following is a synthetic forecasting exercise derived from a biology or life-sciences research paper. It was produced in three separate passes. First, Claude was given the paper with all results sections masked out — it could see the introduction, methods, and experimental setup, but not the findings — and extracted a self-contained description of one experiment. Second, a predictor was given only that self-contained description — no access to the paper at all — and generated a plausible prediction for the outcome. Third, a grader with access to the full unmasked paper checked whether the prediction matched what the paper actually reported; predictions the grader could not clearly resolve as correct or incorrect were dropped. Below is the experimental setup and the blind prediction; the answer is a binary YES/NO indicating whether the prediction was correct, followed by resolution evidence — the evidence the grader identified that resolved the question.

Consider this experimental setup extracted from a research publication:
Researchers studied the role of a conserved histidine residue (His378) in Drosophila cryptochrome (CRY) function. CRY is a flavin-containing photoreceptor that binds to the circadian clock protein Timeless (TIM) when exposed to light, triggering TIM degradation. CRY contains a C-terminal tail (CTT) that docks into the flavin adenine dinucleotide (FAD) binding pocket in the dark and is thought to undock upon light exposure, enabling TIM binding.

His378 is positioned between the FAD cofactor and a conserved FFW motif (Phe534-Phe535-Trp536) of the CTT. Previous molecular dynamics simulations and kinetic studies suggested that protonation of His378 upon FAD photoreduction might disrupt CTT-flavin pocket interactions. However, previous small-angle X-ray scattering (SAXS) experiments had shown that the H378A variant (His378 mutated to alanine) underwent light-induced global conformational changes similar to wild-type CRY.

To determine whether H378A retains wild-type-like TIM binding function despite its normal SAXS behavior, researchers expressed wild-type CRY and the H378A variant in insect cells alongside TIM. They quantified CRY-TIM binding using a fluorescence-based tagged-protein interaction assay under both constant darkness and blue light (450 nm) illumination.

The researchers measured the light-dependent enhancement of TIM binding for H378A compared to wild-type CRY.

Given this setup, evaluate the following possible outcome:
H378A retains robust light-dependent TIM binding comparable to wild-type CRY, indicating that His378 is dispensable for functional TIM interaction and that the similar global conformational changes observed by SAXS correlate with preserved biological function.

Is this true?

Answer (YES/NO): NO